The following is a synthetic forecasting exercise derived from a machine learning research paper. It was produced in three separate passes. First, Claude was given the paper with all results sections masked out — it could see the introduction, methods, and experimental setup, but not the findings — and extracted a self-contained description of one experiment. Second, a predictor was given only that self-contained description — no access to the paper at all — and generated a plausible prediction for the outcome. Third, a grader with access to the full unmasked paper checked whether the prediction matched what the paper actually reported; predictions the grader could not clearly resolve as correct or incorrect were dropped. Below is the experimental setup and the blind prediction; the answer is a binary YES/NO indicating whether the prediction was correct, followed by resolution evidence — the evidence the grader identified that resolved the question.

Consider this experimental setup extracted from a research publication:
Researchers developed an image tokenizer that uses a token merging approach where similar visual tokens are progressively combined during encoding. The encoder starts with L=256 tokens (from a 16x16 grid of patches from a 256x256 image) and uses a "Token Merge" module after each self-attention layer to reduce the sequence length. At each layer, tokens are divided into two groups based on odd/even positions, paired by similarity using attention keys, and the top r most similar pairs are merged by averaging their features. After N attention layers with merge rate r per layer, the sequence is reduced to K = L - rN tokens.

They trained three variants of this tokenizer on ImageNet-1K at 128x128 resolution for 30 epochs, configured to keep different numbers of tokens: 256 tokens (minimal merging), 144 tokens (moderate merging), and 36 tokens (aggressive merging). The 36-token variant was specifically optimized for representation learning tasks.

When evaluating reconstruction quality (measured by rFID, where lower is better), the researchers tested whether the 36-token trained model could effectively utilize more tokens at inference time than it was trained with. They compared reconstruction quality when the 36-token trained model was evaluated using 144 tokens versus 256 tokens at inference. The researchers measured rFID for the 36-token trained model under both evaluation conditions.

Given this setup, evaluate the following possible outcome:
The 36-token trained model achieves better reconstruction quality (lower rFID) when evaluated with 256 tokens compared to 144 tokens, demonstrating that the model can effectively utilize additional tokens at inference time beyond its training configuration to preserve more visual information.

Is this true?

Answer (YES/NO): NO